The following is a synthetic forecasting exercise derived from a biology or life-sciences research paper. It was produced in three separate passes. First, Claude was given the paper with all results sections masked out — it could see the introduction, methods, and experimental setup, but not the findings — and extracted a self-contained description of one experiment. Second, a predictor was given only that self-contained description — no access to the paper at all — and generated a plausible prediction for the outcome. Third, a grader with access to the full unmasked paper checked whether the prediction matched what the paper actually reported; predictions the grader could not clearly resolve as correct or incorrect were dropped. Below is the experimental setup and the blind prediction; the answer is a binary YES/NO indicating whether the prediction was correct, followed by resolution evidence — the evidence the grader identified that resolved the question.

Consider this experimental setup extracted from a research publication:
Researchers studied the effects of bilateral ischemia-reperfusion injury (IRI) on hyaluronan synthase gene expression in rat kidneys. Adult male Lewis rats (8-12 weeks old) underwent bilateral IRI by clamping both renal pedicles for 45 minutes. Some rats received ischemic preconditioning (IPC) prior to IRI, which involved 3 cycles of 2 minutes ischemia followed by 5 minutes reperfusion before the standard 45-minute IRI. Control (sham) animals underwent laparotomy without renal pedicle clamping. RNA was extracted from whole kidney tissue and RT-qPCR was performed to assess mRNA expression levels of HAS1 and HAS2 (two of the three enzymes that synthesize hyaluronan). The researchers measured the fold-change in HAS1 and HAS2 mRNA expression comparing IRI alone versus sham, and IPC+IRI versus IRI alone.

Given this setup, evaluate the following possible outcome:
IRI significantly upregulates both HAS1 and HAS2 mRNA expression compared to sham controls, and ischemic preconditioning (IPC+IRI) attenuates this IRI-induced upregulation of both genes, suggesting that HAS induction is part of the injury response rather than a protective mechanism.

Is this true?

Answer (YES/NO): NO